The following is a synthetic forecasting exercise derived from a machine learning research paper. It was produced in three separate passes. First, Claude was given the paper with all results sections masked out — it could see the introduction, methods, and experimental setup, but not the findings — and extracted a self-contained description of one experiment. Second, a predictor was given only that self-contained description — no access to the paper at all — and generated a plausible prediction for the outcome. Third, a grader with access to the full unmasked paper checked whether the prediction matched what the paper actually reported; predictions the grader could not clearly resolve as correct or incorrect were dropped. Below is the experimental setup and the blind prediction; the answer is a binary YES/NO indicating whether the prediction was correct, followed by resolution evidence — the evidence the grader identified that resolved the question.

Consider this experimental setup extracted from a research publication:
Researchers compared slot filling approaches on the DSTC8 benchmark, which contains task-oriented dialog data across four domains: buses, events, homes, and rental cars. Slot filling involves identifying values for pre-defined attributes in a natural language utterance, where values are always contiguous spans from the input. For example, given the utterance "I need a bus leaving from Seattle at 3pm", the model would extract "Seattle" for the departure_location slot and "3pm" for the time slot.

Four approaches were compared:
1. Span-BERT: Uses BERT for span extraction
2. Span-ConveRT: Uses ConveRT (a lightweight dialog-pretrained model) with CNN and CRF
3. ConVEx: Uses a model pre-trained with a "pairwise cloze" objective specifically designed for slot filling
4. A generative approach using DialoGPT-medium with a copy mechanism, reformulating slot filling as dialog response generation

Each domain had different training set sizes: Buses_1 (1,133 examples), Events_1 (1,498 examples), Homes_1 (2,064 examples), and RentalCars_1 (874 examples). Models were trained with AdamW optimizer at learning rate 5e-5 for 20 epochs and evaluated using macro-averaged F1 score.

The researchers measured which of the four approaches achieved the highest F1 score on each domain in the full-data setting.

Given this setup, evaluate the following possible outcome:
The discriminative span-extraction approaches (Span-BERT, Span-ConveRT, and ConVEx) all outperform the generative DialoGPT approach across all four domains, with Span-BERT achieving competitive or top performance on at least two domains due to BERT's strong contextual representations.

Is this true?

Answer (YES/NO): NO